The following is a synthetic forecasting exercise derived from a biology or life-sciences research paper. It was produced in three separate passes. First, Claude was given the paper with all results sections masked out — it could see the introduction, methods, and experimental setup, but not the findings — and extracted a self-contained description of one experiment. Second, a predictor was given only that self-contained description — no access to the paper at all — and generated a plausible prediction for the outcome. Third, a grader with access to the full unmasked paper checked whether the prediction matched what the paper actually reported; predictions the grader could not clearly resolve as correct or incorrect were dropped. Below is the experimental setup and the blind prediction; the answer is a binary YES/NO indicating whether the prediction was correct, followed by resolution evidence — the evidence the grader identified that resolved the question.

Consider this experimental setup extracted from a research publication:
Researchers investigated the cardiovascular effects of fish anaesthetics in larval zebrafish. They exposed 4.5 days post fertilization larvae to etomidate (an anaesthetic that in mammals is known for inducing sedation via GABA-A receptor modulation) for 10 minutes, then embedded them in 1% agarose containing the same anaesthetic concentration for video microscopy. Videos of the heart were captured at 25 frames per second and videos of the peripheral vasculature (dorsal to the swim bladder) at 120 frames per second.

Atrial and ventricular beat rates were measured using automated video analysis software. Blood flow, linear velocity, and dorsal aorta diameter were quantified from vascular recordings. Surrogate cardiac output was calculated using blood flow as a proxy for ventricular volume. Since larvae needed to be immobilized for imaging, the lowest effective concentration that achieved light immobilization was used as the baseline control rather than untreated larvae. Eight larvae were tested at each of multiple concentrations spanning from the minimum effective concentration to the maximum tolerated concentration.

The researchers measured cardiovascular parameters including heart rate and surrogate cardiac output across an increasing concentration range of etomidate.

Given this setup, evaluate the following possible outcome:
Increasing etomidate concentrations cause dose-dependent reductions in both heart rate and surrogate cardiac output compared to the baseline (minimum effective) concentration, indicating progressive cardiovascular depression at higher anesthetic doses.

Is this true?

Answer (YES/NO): NO